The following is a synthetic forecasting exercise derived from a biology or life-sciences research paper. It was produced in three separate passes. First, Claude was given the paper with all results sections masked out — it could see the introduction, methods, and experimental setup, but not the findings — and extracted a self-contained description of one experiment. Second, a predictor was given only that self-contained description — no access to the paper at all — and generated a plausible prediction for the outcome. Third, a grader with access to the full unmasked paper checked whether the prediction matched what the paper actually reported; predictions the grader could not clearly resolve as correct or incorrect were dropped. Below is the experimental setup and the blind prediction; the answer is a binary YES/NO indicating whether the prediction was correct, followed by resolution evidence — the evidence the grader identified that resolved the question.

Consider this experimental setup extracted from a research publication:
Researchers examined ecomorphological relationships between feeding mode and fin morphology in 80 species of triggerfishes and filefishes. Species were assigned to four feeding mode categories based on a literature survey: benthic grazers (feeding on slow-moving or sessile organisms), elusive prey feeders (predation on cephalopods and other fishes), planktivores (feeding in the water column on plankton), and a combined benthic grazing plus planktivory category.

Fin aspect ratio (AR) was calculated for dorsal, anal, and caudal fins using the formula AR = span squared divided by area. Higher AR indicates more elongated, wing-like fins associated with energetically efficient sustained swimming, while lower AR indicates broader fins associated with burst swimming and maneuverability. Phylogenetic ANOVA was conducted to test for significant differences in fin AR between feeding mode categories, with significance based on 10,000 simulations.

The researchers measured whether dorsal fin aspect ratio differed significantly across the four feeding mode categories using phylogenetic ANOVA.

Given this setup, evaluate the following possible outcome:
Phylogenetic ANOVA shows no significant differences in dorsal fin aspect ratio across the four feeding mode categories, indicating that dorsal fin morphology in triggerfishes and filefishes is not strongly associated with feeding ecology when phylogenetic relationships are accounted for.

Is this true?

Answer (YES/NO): NO